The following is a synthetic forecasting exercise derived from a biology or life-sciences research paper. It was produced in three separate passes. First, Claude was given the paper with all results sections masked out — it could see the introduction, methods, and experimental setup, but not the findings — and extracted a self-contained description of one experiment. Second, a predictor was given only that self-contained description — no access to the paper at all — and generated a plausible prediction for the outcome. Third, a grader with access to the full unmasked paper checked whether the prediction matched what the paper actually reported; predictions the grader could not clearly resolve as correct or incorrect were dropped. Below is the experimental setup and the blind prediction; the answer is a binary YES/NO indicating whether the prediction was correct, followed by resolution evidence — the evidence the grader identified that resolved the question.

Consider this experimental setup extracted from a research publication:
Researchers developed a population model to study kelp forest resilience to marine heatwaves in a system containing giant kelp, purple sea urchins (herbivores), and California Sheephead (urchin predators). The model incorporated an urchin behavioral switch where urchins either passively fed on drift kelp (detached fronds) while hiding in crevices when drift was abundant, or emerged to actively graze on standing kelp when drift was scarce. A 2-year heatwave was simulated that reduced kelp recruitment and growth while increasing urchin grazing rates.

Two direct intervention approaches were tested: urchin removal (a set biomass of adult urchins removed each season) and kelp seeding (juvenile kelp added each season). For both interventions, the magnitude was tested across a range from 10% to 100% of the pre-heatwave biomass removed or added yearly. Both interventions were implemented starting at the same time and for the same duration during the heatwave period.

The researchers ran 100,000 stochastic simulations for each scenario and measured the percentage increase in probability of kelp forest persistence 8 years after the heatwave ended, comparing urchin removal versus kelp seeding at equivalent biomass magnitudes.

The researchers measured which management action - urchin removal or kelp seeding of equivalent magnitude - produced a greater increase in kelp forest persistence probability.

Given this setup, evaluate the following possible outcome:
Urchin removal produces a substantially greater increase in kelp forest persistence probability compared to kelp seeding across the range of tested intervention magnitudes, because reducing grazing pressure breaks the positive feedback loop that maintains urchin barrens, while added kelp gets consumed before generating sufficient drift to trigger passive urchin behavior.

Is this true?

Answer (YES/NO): YES